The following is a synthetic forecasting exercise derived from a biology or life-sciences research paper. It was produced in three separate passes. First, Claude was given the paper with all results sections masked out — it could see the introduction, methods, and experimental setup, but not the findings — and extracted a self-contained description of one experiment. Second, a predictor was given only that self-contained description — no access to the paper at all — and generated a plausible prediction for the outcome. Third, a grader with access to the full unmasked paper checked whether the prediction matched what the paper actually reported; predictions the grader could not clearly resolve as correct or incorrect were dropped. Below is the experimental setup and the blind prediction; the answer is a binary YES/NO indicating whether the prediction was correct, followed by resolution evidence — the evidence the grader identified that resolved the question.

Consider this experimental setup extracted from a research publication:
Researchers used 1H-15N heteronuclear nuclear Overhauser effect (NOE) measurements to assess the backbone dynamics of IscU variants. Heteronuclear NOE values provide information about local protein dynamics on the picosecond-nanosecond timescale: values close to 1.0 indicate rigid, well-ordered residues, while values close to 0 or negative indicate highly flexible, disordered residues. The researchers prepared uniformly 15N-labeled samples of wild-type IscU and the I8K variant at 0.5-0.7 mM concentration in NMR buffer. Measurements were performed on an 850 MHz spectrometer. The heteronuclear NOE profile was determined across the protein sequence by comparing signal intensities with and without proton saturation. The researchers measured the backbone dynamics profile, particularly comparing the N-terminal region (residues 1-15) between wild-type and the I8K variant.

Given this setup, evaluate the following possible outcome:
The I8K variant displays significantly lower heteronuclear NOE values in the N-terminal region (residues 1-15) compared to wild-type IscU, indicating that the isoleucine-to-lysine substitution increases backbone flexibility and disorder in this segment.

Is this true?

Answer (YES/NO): NO